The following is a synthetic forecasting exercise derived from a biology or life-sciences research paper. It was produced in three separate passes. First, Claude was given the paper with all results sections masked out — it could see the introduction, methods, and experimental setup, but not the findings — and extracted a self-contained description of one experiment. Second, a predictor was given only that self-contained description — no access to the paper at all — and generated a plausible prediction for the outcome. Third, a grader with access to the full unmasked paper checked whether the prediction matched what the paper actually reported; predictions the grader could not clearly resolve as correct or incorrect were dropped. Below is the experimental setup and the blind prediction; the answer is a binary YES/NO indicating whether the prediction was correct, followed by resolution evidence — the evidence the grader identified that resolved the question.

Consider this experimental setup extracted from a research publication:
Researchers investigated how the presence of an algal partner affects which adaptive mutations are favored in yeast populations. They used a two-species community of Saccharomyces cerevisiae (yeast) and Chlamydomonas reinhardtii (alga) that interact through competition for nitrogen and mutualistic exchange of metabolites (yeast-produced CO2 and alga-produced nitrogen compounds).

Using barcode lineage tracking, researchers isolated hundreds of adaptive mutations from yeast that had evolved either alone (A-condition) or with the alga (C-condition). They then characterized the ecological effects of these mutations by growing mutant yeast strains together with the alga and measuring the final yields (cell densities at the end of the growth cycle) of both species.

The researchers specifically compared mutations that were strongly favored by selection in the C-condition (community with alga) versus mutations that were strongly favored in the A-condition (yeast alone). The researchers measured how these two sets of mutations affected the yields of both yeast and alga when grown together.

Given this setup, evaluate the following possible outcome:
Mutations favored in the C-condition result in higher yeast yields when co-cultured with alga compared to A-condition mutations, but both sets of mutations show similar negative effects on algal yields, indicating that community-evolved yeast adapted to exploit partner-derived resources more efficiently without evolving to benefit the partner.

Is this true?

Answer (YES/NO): NO